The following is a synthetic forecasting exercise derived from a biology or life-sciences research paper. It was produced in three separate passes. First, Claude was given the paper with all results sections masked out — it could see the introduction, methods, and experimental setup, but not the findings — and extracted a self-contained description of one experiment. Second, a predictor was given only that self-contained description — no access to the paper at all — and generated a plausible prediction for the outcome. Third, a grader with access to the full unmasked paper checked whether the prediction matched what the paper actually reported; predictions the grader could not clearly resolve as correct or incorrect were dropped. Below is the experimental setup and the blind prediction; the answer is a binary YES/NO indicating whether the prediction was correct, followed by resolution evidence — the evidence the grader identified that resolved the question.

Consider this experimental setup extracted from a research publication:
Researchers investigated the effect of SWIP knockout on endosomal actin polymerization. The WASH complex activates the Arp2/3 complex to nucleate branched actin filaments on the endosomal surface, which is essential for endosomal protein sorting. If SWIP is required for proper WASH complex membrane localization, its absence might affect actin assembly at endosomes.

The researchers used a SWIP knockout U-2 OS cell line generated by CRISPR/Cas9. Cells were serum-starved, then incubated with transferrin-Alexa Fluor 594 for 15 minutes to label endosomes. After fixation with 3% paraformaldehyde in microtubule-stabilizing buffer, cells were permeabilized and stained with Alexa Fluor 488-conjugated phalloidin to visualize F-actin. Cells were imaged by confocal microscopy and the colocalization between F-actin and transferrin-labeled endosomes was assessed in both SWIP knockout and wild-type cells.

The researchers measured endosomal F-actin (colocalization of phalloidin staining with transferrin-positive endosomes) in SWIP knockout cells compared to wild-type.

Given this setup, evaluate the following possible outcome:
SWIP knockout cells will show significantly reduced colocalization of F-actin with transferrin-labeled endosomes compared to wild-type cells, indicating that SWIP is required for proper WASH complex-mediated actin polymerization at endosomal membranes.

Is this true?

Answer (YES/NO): YES